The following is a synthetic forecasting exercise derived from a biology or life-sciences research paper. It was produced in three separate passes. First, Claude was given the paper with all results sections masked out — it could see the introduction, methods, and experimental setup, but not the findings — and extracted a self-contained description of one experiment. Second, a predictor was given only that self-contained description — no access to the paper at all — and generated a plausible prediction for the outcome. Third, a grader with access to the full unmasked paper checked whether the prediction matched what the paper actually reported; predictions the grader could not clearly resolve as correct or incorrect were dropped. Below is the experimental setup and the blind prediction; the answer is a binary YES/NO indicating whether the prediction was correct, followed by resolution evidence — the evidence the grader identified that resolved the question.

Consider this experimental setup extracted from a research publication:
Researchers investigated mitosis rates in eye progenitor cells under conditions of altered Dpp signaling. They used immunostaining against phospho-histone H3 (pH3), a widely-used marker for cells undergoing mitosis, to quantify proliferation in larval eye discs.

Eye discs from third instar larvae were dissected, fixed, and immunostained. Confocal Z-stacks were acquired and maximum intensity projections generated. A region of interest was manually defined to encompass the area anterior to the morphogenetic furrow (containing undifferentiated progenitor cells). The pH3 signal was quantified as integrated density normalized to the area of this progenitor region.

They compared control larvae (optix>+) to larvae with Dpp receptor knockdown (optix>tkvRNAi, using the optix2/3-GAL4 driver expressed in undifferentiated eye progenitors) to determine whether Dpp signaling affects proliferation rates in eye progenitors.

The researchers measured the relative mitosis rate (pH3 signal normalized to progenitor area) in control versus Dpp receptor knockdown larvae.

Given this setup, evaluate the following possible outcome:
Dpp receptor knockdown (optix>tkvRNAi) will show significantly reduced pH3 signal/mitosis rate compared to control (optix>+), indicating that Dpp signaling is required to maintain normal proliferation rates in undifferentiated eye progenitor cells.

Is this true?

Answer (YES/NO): NO